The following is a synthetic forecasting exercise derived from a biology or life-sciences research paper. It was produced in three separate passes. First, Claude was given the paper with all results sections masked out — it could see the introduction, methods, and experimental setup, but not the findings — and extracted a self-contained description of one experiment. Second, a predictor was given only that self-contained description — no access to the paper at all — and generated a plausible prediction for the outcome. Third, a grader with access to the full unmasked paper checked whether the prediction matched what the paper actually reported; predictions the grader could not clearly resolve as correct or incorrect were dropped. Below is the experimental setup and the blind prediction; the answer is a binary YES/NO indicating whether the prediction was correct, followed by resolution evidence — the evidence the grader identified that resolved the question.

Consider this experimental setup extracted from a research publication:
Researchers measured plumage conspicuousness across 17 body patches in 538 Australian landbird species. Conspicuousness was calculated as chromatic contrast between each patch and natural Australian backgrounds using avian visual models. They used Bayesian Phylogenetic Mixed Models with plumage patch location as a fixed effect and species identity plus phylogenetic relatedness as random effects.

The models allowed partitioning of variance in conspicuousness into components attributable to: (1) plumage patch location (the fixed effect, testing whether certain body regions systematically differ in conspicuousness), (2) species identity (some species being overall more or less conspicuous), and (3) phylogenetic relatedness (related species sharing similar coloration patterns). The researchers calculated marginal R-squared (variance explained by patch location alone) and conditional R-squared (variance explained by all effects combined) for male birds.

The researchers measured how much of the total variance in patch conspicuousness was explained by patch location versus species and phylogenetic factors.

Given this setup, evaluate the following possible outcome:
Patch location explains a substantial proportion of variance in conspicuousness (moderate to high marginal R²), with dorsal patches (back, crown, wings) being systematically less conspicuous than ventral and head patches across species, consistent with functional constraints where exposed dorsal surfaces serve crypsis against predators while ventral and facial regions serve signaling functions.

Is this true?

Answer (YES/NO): NO